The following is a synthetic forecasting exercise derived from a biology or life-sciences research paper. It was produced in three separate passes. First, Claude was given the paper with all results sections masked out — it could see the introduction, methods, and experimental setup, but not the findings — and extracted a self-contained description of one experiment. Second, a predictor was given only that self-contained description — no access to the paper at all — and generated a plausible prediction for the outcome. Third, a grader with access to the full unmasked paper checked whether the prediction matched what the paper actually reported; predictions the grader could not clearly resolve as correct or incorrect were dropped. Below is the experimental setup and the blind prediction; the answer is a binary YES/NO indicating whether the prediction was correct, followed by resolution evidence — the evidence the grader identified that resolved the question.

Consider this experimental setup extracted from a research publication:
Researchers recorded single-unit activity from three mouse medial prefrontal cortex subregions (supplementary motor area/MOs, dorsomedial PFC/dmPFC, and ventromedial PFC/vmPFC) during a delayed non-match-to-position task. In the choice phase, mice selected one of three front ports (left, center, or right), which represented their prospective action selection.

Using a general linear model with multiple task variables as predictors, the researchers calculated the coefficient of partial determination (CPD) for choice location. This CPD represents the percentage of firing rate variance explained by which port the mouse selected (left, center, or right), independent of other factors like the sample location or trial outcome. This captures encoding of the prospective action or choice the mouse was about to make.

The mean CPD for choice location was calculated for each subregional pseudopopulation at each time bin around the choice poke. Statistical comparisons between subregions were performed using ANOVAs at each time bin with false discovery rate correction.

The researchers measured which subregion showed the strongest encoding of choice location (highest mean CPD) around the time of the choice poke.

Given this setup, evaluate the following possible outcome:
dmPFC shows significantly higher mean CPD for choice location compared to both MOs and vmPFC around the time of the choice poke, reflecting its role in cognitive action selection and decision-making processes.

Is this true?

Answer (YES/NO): NO